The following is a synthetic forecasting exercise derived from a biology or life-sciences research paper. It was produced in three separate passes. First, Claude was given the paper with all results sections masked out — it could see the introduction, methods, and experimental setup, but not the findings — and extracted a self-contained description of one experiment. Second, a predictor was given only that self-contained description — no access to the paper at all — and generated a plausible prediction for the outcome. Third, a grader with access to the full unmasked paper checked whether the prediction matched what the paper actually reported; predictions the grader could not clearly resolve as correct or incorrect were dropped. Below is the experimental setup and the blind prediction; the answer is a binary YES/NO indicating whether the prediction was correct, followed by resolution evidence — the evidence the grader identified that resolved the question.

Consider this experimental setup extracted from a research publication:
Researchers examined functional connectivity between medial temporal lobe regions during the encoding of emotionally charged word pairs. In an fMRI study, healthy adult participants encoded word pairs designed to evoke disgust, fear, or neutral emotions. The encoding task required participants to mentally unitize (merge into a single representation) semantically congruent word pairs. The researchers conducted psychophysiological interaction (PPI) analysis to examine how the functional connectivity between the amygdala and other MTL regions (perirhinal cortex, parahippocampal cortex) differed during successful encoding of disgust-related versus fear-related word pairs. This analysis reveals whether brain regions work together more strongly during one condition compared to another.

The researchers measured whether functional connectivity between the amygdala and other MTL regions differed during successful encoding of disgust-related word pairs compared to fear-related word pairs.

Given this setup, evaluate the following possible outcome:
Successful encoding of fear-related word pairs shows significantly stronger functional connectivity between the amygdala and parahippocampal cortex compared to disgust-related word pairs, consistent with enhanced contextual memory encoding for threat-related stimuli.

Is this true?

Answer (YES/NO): NO